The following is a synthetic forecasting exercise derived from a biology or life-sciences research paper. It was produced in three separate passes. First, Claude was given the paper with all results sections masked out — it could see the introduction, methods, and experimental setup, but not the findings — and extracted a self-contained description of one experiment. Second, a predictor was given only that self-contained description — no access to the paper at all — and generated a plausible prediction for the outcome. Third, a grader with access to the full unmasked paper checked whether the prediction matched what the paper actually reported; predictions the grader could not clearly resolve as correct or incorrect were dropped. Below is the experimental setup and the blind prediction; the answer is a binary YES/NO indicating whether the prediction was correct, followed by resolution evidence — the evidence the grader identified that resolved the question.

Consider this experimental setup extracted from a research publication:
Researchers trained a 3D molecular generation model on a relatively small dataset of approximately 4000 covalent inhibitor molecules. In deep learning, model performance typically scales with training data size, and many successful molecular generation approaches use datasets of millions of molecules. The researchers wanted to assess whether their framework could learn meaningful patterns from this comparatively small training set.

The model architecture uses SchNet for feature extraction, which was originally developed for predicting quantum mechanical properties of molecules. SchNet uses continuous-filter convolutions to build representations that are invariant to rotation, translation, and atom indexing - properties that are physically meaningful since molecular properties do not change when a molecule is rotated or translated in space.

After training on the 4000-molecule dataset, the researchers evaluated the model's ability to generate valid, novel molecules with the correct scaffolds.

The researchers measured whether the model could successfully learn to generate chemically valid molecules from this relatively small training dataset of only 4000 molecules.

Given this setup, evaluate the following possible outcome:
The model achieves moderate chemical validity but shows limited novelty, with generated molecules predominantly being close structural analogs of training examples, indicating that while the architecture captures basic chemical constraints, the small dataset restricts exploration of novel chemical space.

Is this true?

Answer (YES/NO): NO